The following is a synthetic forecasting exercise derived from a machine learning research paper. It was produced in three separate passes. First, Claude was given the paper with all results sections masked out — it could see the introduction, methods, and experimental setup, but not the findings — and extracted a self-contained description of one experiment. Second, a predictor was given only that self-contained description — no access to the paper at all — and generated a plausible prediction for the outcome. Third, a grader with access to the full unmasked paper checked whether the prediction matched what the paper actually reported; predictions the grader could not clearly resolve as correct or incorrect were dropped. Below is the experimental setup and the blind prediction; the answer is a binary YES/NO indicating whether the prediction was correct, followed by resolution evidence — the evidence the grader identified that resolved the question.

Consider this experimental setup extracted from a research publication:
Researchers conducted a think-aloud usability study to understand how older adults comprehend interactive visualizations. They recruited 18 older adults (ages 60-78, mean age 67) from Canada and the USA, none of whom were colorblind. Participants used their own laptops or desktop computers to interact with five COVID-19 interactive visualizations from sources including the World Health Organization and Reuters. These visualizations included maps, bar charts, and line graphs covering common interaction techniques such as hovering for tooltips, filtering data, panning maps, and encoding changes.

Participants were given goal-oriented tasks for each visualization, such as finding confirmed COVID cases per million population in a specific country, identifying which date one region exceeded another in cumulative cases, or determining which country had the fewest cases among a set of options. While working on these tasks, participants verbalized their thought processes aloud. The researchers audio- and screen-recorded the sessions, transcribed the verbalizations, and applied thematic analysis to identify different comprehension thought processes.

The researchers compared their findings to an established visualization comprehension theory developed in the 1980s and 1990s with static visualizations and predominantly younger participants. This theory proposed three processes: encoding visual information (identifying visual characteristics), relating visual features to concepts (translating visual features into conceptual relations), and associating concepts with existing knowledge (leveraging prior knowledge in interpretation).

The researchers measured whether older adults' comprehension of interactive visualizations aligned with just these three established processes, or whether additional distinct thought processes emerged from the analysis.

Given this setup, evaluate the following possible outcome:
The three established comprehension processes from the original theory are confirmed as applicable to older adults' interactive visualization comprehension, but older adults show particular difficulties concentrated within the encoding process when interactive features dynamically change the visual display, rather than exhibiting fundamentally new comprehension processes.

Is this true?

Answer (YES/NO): NO